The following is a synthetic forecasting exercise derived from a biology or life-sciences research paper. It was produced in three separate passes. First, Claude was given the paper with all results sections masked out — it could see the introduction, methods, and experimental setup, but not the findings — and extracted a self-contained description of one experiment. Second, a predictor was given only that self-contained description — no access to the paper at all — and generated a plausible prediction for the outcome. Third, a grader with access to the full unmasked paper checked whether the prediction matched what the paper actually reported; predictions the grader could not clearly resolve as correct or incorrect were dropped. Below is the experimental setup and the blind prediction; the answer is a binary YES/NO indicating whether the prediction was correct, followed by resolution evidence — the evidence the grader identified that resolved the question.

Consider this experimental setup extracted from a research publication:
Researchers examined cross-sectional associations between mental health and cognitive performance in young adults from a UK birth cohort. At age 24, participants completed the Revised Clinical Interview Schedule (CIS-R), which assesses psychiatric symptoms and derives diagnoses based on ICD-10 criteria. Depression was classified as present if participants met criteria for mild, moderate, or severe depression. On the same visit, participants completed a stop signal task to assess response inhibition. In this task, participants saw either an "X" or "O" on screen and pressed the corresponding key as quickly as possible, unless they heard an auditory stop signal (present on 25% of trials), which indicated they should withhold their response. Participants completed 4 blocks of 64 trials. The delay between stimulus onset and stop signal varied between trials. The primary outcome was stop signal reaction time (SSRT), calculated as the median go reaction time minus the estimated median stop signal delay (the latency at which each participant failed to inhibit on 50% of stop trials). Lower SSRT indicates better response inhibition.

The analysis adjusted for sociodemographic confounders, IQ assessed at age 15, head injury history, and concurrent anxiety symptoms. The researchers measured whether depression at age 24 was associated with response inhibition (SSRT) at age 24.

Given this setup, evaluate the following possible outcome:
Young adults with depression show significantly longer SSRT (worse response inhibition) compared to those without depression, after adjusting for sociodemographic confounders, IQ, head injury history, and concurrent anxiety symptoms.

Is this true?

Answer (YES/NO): NO